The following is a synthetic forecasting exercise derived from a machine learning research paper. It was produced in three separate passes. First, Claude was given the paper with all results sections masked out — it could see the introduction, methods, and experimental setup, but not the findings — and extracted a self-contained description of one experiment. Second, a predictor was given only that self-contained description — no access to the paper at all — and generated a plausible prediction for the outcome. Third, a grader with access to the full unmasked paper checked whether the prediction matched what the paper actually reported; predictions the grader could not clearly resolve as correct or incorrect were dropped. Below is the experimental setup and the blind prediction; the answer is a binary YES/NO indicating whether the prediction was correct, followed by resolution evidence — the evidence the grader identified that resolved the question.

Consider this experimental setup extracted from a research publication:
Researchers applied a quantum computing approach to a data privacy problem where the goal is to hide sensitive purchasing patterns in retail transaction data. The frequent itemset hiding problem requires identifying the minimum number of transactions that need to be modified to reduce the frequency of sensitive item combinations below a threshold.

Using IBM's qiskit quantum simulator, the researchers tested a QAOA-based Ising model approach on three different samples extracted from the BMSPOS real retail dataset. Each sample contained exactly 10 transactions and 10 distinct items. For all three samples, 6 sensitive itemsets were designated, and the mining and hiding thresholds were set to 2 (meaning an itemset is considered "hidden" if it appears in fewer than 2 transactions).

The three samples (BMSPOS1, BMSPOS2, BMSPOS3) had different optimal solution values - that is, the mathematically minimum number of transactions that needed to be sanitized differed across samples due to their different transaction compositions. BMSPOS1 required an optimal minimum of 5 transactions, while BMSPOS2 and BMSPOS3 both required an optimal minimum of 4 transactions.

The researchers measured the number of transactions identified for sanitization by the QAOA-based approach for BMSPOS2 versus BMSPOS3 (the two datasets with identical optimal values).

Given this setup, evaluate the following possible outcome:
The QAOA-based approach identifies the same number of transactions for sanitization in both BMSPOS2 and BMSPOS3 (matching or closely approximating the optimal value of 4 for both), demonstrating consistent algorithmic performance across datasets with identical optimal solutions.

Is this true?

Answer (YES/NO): NO